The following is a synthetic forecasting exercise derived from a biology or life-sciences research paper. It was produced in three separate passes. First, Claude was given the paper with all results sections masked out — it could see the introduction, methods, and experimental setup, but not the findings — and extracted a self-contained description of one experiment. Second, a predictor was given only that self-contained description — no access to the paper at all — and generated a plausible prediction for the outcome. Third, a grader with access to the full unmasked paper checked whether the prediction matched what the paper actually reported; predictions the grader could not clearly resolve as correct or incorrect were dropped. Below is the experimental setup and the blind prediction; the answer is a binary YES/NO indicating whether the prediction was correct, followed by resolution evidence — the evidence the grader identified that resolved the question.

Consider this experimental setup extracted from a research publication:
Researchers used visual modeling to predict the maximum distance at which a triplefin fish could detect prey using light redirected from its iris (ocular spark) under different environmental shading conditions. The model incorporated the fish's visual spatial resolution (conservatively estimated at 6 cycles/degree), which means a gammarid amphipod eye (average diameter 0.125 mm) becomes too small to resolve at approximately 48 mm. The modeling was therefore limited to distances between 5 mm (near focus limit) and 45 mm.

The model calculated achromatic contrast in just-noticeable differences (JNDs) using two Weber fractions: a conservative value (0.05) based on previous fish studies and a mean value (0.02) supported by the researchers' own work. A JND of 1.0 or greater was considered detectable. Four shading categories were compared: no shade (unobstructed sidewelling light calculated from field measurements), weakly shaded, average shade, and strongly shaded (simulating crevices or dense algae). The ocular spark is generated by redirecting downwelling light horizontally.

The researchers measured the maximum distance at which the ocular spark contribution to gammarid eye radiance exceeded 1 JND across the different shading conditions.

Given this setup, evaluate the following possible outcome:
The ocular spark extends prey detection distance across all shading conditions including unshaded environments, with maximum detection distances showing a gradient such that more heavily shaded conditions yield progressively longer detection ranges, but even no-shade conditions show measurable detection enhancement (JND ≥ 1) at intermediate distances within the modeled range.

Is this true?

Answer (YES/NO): NO